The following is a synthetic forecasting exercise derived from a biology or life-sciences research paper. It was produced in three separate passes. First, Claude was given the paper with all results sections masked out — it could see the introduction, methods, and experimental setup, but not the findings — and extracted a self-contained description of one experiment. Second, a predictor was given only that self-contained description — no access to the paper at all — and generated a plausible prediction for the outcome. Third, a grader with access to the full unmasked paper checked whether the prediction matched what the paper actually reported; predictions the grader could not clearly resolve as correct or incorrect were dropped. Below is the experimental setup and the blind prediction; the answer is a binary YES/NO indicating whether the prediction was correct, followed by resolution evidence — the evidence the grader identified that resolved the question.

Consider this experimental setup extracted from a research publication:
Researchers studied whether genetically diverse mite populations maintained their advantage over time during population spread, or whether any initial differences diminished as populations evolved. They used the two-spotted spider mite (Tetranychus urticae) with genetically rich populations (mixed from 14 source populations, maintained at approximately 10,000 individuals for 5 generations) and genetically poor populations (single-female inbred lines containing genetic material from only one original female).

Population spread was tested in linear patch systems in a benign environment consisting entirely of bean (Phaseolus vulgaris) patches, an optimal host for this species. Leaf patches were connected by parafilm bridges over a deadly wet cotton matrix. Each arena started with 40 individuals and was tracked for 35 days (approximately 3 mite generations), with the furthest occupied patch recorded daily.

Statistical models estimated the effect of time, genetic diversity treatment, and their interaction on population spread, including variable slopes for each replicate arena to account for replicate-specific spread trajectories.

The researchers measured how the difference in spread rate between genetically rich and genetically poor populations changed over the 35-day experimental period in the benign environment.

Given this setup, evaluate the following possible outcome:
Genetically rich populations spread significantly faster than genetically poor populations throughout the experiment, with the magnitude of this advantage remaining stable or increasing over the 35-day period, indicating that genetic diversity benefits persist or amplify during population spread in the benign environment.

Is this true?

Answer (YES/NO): YES